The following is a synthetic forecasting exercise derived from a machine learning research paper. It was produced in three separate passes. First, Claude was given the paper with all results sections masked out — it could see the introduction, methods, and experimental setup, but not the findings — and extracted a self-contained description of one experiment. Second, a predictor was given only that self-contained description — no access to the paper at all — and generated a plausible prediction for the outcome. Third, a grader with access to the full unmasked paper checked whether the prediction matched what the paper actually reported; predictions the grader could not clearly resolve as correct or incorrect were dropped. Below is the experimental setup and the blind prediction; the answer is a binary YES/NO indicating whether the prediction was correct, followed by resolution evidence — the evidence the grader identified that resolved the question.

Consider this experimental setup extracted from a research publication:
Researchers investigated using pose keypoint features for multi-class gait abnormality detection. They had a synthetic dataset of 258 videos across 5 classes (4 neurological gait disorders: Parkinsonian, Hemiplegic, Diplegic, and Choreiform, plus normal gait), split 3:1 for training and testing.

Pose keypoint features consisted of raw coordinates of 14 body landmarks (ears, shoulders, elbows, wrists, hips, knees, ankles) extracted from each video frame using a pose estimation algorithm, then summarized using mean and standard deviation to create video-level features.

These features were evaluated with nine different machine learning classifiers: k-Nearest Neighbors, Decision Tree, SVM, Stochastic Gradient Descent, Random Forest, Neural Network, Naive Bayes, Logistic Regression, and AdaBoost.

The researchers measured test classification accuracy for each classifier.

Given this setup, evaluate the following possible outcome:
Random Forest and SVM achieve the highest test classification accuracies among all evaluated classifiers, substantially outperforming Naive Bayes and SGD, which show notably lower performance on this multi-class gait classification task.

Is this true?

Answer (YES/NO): NO